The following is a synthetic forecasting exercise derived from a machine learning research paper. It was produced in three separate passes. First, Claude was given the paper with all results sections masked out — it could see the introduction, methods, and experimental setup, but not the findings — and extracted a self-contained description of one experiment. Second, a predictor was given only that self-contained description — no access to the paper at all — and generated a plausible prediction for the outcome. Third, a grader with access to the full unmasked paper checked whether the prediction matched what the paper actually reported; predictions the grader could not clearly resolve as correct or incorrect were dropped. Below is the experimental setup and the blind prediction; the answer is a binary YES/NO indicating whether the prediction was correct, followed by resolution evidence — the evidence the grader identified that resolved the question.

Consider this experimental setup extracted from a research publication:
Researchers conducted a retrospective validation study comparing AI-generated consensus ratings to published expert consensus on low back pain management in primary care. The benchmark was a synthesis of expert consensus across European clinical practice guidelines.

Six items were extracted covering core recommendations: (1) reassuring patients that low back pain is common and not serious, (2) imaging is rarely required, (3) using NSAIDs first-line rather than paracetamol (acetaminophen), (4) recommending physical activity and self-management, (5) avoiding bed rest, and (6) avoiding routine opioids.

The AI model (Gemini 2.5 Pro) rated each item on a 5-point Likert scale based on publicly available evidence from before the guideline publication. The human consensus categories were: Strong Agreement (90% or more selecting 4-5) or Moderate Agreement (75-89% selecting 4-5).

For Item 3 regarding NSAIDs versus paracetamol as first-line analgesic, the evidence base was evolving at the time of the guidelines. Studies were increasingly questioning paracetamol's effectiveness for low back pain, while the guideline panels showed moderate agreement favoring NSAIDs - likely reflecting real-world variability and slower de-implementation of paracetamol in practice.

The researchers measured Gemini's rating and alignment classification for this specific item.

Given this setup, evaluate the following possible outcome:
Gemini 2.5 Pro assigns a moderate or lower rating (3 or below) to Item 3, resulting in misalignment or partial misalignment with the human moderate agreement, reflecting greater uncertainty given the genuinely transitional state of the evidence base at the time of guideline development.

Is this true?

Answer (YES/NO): NO